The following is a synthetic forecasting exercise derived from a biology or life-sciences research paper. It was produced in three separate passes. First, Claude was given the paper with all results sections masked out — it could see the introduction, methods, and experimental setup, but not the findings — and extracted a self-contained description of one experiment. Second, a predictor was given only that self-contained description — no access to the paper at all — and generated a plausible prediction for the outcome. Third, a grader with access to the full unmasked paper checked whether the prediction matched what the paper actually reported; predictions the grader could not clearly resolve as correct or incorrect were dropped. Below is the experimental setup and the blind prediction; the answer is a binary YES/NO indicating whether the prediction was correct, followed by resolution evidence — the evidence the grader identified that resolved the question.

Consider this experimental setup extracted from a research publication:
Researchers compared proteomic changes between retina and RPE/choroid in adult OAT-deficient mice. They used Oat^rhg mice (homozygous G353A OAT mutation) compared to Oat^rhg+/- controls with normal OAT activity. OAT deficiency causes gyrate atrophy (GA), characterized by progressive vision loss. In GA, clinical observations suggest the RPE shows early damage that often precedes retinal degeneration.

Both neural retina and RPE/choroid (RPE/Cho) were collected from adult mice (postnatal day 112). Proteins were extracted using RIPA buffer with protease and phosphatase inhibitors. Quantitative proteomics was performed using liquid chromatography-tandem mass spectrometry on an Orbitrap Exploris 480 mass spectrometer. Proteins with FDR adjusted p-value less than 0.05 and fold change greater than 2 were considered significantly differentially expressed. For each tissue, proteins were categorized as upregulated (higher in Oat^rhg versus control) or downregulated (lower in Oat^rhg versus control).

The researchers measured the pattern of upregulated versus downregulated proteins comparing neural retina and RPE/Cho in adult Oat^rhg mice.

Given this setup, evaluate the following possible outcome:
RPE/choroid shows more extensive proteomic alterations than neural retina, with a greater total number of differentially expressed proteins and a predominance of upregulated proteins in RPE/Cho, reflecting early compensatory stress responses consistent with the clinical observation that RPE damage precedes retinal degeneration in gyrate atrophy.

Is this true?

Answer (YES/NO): NO